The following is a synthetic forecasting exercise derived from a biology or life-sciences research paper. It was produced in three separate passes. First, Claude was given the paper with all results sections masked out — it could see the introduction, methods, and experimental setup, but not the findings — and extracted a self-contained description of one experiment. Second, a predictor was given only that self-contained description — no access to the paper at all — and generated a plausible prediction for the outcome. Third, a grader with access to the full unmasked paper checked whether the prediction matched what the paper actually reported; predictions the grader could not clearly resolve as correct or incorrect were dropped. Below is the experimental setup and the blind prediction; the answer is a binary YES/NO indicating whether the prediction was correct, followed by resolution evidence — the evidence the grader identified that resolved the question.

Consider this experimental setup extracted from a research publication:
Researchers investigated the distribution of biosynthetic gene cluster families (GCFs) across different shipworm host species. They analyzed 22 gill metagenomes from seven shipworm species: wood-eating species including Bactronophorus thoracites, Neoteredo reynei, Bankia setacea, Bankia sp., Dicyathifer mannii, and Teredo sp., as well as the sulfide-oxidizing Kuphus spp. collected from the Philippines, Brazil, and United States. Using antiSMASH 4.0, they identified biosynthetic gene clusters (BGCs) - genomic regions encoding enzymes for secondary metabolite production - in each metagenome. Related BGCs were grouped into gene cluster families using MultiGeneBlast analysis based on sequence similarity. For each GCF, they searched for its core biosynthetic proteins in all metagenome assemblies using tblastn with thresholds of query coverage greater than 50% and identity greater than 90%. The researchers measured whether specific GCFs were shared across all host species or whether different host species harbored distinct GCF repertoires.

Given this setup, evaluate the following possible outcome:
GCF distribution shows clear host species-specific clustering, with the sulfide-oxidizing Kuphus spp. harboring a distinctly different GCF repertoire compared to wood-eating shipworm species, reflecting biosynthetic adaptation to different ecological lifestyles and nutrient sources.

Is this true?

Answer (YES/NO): YES